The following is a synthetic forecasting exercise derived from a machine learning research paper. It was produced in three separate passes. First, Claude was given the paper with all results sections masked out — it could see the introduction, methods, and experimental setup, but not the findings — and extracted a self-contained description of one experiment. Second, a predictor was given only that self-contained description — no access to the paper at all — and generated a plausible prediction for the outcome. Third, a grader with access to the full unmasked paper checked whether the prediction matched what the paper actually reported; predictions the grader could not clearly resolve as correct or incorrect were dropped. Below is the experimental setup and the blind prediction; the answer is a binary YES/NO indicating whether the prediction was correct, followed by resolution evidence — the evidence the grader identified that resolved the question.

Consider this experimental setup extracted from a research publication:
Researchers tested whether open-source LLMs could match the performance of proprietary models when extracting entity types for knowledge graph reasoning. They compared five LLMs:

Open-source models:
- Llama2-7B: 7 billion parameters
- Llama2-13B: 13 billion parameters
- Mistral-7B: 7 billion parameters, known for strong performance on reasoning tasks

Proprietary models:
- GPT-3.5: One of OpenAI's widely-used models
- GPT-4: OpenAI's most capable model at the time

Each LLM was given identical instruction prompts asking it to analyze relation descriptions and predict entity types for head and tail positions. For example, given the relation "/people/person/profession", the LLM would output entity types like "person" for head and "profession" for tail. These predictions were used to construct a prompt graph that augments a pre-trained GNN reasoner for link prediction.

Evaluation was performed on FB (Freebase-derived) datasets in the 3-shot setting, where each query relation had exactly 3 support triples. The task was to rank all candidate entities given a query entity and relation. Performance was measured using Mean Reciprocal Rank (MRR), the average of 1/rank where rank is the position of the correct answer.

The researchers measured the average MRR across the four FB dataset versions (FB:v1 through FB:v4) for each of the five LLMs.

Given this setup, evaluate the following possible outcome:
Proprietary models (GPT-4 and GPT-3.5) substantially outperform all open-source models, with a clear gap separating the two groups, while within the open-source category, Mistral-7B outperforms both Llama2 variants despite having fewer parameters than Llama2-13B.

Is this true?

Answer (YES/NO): NO